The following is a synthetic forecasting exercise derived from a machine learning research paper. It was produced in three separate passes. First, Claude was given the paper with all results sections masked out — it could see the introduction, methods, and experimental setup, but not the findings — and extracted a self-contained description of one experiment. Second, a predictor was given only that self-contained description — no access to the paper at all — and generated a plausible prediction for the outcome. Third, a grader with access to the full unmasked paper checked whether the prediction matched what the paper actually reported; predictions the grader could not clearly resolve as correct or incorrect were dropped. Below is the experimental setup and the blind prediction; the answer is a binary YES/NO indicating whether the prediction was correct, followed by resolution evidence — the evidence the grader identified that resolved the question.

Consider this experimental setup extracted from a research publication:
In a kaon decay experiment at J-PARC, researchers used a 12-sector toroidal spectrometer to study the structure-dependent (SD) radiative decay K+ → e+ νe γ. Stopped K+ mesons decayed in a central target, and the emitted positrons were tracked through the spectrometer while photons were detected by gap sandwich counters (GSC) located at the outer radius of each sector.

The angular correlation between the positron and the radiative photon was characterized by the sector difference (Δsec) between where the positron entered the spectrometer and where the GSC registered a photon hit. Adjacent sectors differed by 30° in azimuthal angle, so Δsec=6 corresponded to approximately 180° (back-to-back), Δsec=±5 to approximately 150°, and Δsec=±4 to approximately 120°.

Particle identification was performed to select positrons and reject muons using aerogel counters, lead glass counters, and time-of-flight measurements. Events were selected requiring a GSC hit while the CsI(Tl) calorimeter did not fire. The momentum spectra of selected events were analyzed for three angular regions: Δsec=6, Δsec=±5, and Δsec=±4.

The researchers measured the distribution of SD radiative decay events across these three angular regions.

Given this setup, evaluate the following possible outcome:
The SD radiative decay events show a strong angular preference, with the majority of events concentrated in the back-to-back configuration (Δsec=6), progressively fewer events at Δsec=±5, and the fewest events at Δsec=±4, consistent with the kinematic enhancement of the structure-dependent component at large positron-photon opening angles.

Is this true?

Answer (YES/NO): YES